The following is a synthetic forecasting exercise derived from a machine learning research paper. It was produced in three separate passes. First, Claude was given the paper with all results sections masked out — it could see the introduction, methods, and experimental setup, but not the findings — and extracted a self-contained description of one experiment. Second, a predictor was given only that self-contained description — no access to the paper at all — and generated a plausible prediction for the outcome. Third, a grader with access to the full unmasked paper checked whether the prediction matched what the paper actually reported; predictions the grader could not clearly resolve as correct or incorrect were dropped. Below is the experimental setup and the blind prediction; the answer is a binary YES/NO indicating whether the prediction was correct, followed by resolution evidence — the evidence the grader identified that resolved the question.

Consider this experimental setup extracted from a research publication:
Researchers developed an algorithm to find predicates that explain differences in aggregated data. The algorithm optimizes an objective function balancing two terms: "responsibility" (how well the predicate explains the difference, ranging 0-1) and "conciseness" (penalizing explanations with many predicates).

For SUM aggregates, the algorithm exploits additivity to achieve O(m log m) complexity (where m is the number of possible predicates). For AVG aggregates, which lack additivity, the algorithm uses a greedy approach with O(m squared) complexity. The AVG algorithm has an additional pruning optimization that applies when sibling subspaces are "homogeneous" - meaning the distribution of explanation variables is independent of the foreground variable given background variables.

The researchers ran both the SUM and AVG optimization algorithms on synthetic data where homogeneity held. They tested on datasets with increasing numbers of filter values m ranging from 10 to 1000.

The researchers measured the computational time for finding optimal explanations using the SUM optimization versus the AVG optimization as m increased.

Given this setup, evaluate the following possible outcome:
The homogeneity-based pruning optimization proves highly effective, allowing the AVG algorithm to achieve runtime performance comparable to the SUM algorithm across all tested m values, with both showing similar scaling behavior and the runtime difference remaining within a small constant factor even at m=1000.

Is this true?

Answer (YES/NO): NO